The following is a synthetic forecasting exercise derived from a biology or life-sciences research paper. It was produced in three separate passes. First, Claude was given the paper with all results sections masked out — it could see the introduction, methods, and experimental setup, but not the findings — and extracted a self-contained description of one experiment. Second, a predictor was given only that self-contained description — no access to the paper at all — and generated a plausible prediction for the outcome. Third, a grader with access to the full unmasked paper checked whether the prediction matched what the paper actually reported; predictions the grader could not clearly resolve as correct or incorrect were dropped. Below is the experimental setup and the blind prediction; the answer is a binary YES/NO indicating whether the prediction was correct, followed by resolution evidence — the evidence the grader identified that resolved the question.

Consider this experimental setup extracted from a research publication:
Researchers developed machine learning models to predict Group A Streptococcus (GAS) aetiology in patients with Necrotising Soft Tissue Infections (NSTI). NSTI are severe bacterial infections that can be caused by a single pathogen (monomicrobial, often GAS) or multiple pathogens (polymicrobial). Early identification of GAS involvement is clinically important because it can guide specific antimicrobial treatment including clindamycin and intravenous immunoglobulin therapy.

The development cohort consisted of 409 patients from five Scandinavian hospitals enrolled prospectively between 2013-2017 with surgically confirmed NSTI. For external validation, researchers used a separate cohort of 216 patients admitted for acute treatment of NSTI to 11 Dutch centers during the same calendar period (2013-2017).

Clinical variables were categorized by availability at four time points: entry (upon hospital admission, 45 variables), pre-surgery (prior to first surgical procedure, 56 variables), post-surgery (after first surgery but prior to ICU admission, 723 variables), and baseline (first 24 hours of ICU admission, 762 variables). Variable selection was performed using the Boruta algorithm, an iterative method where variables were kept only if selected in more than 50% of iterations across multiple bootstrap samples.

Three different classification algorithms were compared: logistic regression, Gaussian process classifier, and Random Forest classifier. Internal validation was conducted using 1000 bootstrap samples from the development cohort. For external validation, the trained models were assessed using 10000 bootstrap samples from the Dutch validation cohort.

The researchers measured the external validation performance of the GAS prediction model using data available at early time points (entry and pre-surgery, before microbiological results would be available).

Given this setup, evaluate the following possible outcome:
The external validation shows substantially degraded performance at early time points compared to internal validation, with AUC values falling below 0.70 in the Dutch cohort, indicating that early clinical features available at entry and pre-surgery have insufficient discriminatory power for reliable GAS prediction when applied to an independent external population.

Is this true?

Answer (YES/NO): NO